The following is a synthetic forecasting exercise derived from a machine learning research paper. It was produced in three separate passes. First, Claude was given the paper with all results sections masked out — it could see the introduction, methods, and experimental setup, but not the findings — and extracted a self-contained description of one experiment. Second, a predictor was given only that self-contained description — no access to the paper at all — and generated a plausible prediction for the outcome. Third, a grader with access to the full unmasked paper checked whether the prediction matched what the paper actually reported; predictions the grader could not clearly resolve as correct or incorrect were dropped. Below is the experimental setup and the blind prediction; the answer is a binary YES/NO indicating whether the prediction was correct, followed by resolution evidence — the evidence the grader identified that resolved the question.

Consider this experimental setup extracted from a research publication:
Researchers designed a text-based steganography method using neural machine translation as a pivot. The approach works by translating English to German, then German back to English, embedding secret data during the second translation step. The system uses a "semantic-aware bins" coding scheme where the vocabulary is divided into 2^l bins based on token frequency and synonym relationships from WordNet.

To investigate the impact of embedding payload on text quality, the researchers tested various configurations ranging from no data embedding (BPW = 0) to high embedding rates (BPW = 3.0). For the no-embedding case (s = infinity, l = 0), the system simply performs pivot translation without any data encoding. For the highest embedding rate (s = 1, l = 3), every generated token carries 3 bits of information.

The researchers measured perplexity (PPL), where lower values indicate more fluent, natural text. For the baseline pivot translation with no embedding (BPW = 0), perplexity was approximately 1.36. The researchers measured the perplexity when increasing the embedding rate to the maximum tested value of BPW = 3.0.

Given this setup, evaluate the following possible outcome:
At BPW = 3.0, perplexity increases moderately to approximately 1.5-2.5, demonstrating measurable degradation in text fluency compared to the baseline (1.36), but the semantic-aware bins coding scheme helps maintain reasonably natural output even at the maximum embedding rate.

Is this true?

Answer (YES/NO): NO